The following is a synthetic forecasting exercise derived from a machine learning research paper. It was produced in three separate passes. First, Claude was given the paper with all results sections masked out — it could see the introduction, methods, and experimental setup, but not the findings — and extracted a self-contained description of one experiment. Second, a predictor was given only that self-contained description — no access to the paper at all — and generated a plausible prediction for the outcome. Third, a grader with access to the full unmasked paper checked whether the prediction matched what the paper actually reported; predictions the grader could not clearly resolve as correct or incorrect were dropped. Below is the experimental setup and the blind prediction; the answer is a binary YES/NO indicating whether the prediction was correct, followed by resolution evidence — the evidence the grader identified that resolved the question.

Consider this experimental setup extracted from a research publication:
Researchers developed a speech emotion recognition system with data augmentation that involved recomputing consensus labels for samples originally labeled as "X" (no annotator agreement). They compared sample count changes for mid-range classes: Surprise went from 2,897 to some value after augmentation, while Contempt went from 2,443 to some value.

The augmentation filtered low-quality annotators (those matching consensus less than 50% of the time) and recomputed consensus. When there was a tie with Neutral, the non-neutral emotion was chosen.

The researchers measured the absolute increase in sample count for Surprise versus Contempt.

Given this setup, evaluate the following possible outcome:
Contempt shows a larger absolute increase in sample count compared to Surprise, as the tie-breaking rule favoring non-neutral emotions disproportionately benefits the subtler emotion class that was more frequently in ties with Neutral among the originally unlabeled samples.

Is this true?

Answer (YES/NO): NO